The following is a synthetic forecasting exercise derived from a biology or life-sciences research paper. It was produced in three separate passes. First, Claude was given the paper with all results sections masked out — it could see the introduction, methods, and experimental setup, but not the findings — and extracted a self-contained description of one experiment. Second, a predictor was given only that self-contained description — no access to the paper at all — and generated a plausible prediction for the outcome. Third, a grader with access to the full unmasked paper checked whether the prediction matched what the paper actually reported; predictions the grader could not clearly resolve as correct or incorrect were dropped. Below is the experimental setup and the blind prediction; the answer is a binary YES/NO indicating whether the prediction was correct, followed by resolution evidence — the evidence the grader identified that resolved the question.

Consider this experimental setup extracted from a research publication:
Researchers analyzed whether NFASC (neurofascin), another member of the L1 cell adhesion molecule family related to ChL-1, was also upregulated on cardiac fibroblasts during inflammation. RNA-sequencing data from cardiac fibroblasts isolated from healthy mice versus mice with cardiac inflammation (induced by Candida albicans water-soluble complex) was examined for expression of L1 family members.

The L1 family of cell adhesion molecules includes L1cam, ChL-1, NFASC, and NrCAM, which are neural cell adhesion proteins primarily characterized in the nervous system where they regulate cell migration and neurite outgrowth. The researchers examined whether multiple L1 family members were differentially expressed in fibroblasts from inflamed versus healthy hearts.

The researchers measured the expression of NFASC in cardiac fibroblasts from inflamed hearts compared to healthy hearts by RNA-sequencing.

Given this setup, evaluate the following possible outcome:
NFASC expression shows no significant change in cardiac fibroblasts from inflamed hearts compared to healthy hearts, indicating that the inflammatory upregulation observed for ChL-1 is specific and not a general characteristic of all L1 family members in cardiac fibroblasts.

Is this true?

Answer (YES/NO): NO